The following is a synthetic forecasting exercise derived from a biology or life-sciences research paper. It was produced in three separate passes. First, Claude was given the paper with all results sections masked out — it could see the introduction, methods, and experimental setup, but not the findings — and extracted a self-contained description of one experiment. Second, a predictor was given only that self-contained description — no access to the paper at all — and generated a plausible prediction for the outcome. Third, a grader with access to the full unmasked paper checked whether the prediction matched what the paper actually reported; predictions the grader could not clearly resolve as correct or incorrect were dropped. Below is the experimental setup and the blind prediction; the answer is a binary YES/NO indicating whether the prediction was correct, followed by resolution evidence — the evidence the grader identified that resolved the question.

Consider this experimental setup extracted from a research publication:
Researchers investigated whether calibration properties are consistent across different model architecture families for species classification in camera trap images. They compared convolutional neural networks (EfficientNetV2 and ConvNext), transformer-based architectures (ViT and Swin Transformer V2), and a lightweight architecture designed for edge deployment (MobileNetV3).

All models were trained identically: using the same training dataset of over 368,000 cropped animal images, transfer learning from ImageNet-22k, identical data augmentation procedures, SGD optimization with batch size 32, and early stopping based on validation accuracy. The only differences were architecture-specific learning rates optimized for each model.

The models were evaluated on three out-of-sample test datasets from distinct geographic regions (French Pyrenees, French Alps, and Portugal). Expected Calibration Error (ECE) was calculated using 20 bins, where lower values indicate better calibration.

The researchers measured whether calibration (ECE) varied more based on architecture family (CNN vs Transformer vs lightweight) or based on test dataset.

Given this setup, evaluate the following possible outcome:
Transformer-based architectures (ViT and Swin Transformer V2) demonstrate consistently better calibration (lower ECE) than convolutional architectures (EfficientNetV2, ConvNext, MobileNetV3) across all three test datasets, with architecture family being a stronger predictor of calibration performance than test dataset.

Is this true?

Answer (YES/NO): NO